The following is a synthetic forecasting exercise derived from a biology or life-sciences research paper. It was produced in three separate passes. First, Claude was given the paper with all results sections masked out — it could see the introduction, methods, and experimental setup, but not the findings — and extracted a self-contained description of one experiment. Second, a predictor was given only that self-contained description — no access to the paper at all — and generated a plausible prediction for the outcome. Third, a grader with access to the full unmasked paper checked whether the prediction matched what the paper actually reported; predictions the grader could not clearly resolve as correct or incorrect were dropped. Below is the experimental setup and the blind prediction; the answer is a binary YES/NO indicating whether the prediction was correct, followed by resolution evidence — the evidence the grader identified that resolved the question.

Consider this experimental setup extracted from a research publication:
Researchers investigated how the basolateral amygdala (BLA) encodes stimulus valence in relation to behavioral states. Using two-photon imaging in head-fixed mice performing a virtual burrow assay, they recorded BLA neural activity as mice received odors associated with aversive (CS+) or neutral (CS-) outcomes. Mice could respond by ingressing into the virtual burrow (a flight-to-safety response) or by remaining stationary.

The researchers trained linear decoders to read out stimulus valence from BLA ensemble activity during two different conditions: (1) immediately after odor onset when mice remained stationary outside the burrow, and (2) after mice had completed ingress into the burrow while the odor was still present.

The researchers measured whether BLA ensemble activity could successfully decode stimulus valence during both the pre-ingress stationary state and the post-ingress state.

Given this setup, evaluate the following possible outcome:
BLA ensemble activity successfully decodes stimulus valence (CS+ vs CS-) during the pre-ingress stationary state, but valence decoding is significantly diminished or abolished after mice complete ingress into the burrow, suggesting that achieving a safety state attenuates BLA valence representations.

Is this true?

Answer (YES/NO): YES